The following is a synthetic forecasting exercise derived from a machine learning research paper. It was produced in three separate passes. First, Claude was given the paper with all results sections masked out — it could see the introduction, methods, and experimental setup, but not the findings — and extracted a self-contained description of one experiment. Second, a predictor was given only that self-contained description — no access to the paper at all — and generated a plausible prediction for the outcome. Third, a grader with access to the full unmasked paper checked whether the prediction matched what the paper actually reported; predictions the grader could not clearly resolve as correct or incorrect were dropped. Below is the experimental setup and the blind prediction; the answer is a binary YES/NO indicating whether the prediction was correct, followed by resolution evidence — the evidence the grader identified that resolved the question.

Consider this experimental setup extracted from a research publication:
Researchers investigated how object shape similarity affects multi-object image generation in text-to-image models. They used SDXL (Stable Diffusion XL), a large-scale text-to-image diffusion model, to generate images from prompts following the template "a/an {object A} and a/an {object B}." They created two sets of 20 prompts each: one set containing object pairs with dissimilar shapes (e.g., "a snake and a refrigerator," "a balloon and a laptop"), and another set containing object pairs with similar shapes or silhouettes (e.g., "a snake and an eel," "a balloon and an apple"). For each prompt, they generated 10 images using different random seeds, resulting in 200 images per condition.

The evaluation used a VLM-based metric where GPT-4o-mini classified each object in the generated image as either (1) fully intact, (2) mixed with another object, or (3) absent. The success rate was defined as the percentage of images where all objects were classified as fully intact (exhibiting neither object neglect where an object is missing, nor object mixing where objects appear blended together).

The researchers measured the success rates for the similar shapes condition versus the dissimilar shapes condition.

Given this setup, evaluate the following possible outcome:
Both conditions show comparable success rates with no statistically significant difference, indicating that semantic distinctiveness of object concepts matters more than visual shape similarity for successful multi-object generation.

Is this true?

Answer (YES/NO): NO